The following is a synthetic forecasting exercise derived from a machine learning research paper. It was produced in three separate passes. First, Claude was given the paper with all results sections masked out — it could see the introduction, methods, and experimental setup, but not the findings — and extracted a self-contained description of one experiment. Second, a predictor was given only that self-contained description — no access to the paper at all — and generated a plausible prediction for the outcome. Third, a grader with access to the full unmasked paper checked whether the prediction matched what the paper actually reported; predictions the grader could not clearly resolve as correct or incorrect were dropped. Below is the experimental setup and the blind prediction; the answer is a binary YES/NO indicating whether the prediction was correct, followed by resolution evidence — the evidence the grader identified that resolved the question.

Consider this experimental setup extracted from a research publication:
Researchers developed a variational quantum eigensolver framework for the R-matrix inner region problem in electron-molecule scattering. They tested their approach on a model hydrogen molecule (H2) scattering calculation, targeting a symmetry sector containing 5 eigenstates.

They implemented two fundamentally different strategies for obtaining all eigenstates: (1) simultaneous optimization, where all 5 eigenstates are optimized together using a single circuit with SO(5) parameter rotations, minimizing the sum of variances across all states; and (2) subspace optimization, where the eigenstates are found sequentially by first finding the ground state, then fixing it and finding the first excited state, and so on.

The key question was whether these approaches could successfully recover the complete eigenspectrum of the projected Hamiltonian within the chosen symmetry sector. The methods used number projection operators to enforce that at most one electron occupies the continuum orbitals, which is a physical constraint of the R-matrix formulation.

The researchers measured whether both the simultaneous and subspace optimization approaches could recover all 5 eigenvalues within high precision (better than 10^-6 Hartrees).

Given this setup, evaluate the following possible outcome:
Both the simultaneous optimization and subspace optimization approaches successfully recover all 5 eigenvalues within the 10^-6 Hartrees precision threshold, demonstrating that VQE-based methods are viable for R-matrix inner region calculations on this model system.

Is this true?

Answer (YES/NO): YES